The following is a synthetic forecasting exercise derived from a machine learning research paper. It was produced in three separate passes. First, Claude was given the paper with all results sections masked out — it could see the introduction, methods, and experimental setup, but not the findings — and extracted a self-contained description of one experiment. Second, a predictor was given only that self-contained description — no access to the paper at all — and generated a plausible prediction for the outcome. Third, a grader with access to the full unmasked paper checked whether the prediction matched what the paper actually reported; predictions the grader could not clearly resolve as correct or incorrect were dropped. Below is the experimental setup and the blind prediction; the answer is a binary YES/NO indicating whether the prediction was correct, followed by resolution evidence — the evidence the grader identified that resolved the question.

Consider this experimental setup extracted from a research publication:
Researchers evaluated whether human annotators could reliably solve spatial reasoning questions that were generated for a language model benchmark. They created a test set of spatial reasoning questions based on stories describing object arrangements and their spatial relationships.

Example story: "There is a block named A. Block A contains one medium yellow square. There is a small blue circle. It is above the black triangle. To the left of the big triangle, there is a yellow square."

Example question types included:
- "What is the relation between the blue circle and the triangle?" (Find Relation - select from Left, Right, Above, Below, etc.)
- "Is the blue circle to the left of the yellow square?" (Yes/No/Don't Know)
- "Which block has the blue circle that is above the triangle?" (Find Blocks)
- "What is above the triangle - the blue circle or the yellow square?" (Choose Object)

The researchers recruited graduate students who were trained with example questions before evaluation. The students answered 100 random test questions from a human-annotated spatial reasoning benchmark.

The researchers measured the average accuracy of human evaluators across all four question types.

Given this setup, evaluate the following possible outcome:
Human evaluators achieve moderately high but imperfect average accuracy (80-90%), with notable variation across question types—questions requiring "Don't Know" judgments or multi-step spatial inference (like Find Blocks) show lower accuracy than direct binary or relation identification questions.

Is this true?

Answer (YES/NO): NO